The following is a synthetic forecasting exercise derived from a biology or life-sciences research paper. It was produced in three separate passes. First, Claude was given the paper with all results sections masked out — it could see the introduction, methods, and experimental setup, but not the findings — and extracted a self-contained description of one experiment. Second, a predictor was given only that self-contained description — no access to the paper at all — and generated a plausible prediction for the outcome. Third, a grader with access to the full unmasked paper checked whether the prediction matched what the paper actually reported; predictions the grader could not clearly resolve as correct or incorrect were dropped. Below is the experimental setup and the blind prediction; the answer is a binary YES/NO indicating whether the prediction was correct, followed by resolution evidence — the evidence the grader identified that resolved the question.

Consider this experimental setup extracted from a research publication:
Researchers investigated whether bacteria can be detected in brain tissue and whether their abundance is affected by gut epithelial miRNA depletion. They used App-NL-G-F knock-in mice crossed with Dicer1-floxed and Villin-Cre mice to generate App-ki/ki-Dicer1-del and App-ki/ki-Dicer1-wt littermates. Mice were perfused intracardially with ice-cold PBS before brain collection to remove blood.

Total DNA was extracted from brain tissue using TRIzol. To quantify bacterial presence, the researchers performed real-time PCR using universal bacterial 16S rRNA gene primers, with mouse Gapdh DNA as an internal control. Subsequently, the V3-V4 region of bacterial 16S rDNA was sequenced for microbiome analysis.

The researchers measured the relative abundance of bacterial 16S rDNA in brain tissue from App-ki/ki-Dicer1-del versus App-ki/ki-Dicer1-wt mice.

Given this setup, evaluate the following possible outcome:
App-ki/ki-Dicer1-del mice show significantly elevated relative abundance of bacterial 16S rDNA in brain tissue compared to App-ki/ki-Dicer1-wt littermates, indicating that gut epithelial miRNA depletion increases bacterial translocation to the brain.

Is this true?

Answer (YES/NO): NO